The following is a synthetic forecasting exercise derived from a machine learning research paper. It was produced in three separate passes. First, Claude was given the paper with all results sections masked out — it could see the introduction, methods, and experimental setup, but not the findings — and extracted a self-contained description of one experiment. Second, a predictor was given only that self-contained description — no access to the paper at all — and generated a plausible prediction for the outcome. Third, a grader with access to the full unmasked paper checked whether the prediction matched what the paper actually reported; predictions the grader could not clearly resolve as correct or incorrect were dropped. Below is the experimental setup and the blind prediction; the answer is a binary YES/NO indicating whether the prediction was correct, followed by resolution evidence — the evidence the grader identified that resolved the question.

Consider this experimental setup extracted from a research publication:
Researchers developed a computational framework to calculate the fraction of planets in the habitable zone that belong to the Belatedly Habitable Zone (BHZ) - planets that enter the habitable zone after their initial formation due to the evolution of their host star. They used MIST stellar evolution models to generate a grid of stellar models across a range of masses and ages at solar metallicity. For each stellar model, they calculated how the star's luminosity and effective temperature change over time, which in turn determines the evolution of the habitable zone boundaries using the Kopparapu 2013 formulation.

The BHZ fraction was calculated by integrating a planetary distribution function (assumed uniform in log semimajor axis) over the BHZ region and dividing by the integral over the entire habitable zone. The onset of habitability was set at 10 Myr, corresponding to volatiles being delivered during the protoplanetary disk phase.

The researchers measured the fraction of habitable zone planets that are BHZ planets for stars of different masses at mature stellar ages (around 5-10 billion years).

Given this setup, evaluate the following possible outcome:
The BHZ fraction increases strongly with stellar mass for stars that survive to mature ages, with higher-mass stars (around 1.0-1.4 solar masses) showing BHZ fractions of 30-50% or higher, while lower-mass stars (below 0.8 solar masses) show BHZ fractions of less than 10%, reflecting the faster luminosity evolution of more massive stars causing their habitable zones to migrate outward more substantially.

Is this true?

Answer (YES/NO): NO